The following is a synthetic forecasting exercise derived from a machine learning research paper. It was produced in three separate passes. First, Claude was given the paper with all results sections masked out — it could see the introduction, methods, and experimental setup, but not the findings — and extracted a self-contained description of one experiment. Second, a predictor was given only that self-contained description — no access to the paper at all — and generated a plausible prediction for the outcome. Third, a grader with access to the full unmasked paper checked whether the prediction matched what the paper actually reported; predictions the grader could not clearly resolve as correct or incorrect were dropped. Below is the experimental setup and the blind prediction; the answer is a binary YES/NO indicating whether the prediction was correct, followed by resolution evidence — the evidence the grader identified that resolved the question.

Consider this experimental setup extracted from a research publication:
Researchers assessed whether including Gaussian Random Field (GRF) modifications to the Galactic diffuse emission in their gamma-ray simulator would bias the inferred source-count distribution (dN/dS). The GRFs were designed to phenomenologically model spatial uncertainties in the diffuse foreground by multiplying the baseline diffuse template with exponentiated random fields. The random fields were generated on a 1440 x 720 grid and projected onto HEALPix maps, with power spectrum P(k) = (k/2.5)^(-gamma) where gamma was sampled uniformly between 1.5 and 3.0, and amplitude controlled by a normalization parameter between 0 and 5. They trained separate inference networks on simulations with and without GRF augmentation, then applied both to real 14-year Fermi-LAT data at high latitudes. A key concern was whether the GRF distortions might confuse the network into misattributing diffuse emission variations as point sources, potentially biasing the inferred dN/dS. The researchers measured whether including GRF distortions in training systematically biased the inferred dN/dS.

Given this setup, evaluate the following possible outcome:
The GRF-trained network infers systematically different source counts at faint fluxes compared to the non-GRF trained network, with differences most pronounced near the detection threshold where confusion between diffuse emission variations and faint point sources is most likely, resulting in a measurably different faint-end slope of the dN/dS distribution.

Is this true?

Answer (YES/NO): NO